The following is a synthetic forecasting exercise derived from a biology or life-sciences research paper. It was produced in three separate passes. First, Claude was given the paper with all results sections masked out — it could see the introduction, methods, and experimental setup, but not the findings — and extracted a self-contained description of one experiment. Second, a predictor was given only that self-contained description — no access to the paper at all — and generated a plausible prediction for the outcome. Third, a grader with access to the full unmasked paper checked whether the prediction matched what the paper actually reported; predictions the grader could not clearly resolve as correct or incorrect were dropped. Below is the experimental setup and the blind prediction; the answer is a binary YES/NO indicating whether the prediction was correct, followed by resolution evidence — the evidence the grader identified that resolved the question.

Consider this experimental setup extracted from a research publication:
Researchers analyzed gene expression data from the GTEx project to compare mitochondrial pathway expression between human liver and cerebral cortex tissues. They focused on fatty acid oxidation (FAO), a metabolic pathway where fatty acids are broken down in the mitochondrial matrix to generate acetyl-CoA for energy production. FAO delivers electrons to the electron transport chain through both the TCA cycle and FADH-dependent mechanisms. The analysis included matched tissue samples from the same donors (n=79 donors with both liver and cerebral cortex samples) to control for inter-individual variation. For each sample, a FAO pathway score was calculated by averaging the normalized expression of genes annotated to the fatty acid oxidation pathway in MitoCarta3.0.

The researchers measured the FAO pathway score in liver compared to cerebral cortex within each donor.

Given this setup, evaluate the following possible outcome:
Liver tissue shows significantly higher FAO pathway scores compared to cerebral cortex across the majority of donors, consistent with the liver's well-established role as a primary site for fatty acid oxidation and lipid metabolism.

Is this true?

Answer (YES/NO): YES